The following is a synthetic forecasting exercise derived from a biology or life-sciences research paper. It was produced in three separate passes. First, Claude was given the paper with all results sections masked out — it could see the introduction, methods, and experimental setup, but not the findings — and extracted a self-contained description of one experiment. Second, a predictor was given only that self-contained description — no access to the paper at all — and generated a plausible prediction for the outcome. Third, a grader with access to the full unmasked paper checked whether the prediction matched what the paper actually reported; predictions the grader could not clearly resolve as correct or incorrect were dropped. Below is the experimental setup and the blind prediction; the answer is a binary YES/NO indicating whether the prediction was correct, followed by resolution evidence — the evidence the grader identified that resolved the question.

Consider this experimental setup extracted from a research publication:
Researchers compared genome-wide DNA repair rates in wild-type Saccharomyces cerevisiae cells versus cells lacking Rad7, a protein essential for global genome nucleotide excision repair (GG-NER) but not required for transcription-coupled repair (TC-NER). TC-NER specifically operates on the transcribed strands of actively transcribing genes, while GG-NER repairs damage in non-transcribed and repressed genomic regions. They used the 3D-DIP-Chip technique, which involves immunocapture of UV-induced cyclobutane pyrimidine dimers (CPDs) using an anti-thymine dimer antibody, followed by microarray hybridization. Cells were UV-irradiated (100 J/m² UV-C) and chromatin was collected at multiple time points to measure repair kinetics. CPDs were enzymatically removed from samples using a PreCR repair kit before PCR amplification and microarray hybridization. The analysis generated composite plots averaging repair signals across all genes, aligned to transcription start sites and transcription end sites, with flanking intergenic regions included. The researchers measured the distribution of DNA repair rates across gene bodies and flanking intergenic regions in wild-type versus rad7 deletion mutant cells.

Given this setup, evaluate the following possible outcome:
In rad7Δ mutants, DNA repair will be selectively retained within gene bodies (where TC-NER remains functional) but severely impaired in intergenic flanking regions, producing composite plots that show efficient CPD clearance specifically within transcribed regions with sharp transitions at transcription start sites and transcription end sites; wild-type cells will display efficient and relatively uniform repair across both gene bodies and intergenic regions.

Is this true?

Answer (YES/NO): NO